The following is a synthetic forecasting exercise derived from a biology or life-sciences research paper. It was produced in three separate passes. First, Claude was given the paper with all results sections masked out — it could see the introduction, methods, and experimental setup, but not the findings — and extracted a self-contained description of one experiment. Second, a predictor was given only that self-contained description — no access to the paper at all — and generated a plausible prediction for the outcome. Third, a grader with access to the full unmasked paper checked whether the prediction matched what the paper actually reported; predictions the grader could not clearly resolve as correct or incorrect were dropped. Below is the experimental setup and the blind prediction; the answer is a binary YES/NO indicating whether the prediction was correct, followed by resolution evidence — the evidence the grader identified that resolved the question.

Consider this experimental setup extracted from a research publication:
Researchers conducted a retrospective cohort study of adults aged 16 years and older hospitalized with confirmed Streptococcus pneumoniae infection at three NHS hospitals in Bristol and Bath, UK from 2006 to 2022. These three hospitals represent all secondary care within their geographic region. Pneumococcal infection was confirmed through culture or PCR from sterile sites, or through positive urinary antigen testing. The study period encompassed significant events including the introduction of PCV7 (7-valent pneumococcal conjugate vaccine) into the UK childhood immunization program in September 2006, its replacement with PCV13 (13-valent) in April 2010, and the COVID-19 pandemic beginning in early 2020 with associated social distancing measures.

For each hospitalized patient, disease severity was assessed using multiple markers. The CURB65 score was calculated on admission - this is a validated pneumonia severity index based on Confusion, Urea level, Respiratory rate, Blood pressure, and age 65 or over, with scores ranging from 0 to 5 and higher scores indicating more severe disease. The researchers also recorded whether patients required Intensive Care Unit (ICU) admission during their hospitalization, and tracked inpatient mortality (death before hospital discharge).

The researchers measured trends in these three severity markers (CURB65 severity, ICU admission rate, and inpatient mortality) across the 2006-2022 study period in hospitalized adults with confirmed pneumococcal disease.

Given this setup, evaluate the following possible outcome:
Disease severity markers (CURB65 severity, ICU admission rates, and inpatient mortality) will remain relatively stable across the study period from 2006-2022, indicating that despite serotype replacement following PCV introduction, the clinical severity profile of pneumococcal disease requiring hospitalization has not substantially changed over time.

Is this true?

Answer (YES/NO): NO